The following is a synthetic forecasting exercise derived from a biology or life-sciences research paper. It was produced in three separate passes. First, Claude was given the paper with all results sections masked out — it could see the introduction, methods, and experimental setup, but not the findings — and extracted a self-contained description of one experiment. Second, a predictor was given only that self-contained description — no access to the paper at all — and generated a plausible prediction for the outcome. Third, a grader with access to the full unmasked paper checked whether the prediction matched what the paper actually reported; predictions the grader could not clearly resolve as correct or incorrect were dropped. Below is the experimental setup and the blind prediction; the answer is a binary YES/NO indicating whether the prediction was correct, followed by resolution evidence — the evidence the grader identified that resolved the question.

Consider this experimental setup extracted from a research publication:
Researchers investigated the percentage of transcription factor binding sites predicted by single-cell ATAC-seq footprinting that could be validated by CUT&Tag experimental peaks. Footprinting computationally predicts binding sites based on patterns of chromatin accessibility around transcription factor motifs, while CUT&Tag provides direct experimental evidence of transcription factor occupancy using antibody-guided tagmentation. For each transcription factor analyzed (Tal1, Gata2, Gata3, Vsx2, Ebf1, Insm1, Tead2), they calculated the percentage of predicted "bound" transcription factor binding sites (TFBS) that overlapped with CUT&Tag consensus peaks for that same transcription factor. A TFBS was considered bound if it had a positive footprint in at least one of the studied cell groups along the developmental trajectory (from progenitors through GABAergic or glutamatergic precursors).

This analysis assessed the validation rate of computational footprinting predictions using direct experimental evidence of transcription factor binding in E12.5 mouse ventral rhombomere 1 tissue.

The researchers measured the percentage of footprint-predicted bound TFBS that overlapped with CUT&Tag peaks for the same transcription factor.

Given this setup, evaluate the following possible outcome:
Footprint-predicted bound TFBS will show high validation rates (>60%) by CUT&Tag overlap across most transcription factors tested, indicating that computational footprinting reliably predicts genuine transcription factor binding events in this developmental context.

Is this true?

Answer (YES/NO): NO